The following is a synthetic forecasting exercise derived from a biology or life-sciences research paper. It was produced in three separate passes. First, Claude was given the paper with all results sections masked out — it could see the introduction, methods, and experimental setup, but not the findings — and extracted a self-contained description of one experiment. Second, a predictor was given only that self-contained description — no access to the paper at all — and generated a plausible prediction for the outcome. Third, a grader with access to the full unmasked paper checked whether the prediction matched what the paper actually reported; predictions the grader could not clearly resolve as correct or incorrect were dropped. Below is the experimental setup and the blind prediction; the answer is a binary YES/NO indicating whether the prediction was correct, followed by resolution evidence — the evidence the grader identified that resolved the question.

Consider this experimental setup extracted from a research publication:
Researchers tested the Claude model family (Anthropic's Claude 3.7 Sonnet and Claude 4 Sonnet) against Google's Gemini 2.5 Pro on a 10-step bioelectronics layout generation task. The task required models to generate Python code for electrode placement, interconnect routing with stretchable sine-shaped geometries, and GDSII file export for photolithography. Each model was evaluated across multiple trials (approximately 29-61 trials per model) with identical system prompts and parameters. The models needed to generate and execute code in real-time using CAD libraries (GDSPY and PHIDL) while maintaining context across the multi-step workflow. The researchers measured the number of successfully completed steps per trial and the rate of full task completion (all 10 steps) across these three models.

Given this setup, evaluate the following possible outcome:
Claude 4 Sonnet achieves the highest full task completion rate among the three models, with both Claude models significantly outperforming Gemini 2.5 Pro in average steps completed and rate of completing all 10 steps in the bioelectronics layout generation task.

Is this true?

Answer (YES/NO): NO